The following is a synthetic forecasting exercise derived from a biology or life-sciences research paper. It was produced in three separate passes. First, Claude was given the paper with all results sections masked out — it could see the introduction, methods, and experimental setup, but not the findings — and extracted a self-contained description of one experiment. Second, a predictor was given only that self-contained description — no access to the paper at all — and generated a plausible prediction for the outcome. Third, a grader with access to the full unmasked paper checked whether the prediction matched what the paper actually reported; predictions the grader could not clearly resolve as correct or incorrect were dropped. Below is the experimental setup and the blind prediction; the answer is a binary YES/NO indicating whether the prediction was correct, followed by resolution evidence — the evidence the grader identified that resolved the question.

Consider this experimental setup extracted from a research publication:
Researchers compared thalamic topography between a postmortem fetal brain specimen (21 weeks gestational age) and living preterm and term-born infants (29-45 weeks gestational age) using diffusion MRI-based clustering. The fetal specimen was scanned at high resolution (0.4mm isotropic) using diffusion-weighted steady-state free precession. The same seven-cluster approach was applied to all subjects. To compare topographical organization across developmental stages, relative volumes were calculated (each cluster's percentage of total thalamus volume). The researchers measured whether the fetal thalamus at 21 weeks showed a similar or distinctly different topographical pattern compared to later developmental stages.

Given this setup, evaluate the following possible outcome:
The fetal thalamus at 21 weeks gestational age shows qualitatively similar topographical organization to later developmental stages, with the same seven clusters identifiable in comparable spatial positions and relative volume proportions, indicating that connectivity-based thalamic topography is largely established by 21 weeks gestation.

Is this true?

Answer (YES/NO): NO